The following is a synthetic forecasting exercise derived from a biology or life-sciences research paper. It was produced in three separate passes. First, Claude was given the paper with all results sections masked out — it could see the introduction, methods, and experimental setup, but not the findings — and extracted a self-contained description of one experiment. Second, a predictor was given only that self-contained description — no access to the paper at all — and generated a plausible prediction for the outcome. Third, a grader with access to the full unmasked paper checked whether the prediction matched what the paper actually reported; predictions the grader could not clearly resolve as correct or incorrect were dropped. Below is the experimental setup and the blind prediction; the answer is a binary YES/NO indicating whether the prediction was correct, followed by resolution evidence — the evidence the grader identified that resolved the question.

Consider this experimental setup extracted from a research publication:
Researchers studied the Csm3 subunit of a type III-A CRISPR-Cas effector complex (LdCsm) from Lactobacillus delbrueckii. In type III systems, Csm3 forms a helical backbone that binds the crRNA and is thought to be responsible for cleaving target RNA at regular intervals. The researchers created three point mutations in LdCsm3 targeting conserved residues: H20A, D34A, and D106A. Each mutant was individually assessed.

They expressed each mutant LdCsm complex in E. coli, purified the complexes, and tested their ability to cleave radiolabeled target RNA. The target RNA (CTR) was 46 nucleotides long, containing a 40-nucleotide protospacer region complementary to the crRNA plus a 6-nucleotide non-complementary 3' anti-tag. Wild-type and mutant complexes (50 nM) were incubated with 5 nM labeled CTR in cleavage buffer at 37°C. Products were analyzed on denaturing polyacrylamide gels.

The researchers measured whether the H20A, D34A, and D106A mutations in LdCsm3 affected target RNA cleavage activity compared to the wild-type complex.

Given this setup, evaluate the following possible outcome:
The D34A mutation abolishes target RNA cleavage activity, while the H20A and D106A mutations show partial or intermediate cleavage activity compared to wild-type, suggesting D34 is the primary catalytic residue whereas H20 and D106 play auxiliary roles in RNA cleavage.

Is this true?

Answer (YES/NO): NO